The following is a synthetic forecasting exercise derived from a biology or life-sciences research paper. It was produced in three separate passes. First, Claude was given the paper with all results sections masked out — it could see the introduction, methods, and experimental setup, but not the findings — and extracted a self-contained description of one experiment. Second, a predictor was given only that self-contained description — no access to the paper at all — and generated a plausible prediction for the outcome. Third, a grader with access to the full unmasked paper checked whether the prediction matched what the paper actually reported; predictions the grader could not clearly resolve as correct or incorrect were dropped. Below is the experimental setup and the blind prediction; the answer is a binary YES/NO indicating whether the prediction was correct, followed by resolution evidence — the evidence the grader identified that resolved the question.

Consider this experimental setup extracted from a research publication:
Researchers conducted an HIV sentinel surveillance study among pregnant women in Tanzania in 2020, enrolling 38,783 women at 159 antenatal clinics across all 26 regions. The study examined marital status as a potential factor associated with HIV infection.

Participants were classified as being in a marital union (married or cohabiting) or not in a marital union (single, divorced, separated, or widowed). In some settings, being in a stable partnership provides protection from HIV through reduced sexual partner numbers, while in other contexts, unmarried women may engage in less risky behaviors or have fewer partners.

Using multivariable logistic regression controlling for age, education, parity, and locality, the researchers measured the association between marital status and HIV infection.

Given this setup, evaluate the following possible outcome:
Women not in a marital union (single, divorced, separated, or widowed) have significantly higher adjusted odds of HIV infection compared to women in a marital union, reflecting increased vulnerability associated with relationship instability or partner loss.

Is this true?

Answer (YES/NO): YES